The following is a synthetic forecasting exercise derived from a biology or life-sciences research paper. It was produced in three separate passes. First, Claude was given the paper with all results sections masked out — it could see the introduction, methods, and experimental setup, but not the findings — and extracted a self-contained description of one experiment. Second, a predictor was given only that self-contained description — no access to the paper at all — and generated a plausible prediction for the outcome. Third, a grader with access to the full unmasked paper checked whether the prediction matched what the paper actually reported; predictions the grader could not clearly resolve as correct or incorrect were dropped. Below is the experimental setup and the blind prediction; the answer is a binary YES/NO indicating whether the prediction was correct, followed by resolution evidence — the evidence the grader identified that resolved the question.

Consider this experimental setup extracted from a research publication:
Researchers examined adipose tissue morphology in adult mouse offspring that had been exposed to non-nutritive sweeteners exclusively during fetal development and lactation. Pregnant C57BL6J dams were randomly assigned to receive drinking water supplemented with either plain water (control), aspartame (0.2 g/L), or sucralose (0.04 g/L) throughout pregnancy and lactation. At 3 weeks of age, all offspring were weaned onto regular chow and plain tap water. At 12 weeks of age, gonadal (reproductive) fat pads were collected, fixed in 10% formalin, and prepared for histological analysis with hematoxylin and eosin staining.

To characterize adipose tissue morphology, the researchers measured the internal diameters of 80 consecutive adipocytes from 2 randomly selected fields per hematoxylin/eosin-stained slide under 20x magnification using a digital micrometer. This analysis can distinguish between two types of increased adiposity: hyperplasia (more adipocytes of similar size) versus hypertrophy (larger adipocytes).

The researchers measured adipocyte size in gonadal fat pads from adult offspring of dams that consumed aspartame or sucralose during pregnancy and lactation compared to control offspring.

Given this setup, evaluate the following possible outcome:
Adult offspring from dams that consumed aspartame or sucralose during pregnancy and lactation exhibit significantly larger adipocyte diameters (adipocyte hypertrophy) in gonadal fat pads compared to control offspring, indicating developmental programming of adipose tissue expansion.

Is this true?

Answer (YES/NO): NO